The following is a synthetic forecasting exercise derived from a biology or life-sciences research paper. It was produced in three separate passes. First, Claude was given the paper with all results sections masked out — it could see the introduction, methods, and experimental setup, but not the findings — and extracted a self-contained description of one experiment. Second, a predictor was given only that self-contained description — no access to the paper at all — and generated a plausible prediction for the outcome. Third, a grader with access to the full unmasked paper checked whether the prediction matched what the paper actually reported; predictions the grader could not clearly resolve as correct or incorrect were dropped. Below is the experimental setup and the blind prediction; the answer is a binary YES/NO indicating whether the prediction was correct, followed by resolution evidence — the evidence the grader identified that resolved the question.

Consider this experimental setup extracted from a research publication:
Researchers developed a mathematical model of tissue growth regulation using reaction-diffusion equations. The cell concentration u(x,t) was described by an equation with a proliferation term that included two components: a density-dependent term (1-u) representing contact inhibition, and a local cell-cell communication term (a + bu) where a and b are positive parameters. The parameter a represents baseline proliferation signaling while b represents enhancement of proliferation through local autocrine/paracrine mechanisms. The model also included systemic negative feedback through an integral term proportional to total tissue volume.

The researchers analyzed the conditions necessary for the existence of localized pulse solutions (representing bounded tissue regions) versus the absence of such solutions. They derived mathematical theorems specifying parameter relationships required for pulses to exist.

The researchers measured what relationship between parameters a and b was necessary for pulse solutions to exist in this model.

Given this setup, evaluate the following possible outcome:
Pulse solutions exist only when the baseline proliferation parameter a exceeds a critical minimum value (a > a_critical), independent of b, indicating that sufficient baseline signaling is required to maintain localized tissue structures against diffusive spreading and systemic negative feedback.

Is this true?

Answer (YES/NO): NO